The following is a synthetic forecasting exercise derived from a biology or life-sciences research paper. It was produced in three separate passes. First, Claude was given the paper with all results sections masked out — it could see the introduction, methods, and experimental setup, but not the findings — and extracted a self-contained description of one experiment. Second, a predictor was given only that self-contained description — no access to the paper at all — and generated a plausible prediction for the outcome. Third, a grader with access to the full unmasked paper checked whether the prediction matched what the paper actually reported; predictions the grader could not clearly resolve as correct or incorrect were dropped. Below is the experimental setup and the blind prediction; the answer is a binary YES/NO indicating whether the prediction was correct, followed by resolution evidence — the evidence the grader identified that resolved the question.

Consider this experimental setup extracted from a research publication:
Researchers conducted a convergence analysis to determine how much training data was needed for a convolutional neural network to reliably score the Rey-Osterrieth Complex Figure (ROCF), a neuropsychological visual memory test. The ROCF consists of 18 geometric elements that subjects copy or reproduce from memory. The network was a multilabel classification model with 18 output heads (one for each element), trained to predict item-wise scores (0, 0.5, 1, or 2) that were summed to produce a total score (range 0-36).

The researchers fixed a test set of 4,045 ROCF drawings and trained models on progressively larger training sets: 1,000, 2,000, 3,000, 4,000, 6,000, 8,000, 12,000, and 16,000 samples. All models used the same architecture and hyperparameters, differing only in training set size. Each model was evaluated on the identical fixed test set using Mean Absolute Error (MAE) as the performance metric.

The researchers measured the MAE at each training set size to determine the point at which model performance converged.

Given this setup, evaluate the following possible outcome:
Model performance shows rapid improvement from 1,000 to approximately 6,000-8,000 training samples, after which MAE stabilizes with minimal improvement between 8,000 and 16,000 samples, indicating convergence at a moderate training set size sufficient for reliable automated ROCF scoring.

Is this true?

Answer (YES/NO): YES